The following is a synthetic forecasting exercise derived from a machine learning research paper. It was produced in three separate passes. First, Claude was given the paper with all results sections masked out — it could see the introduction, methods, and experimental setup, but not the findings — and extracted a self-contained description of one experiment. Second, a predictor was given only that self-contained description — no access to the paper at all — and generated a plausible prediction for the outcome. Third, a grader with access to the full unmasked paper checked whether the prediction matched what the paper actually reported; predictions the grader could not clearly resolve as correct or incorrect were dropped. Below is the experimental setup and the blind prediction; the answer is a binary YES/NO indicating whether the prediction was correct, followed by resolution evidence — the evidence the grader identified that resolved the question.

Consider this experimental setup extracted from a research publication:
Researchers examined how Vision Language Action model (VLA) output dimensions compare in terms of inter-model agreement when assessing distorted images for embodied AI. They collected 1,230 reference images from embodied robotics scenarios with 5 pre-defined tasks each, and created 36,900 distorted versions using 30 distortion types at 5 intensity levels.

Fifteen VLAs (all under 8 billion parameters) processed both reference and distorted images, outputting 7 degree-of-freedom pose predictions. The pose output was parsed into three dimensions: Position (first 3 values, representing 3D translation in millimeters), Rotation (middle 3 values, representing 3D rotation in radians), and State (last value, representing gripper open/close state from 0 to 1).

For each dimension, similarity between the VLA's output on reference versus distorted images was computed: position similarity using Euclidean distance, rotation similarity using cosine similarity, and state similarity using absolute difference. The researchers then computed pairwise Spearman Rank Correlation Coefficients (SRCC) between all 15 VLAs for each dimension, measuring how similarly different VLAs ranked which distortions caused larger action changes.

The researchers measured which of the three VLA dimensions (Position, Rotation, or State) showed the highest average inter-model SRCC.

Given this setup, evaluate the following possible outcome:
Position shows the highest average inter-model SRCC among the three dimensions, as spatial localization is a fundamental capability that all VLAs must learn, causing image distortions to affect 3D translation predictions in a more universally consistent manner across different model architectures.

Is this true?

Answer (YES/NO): NO